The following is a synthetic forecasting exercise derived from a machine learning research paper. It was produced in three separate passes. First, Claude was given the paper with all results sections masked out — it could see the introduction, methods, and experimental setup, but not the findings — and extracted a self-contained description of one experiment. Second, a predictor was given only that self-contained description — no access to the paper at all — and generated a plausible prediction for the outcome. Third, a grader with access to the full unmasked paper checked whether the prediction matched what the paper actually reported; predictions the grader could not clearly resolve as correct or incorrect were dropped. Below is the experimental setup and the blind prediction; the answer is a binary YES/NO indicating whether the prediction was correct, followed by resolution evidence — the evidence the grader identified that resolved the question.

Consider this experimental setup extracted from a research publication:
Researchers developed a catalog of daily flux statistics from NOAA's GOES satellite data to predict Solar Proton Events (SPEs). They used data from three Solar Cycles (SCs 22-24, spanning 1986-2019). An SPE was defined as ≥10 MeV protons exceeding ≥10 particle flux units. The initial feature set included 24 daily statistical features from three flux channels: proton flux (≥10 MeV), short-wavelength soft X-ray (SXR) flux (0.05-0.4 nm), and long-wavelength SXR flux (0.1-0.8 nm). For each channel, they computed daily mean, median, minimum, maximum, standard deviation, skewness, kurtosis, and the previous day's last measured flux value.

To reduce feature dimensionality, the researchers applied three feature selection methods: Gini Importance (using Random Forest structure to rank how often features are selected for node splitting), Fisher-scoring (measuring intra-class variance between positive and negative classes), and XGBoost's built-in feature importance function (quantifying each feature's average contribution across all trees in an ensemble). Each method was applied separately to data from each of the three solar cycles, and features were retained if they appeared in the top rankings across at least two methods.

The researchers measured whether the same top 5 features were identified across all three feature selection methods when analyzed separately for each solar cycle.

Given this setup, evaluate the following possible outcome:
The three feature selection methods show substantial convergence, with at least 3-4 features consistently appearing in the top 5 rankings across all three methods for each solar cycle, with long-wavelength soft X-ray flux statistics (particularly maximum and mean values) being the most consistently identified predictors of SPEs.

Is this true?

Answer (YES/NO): NO